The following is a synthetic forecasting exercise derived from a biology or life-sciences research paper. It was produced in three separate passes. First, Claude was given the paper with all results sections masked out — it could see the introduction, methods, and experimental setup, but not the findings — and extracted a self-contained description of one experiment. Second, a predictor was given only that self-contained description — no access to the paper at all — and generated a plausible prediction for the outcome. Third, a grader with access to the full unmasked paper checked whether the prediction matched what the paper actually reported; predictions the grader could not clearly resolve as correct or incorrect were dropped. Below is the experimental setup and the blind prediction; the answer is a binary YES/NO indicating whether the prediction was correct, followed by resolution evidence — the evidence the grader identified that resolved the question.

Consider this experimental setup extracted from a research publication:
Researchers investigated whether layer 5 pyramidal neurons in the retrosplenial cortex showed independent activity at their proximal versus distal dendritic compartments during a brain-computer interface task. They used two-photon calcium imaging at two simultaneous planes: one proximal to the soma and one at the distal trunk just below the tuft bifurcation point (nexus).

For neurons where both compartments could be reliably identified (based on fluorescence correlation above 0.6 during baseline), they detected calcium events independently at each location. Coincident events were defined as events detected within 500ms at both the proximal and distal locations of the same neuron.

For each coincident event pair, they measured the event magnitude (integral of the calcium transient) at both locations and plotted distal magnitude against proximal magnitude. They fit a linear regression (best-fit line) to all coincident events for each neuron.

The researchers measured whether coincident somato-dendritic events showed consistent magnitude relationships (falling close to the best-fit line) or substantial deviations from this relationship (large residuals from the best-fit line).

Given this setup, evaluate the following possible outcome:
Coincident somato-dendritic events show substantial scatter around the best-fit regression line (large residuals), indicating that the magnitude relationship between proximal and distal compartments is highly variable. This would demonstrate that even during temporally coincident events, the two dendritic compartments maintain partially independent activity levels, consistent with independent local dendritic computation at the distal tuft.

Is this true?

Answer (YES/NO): YES